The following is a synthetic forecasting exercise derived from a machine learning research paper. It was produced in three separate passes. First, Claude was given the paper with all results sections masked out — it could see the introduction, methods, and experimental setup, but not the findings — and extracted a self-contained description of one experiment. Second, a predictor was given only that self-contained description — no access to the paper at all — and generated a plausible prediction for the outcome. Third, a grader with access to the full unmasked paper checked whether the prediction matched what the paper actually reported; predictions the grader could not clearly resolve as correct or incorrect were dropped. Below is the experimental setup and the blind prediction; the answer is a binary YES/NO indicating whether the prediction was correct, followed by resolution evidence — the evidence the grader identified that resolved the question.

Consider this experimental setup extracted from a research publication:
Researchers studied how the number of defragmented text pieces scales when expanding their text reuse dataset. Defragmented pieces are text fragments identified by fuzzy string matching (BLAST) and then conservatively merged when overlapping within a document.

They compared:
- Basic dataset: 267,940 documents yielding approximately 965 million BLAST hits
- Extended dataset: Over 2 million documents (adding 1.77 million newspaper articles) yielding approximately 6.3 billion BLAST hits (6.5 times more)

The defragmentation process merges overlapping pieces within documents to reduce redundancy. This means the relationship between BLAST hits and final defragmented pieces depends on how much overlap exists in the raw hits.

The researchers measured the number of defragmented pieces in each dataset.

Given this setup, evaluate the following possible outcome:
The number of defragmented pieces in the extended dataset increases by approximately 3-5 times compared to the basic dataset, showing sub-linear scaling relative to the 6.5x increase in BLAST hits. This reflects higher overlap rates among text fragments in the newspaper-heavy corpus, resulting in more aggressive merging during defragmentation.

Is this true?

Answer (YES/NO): NO